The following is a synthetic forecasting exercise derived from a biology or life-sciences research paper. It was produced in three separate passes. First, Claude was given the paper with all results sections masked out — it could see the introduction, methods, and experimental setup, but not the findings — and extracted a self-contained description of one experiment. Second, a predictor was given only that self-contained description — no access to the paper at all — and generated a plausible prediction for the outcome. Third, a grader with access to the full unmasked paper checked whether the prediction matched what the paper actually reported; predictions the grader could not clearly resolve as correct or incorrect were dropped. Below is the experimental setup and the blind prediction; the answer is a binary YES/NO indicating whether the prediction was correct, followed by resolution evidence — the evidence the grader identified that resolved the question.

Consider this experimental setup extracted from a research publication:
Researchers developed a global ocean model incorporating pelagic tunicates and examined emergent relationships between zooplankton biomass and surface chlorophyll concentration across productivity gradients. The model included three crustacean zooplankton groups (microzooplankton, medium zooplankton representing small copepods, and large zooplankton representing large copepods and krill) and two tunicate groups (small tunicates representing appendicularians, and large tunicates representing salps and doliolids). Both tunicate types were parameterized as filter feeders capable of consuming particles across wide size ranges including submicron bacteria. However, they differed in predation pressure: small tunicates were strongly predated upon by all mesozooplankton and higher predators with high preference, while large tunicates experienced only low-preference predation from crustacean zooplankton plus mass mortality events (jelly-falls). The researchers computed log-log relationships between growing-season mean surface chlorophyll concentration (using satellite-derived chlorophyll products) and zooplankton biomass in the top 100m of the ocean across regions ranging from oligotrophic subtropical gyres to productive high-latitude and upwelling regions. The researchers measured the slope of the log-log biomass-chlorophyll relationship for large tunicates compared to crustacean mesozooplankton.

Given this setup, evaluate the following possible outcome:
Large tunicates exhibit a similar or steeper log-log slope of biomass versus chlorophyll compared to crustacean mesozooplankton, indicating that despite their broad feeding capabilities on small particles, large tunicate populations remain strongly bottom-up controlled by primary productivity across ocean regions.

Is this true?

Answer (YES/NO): NO